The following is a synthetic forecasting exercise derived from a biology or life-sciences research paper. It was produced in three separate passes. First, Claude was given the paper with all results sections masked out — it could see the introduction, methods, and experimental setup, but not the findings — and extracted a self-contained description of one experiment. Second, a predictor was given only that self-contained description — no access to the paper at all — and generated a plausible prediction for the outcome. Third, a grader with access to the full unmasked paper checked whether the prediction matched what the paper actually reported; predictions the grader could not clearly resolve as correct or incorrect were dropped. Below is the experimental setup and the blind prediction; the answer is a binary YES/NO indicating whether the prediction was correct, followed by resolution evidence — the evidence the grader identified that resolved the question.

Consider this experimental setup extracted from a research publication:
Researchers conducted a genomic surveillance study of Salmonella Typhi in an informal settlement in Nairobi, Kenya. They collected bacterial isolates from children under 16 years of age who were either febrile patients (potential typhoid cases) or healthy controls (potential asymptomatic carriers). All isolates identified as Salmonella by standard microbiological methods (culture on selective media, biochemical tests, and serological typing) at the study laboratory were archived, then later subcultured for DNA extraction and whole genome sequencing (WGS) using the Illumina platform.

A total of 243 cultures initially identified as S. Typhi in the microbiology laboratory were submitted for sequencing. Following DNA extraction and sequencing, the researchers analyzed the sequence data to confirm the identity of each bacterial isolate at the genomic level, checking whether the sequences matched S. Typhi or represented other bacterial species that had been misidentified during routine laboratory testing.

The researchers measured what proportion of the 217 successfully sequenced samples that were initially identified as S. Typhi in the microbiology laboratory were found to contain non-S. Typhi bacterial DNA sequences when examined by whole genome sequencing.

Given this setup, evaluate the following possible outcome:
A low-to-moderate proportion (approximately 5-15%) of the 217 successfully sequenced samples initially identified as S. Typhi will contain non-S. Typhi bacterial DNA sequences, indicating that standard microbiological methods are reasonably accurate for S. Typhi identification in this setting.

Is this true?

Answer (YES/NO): NO